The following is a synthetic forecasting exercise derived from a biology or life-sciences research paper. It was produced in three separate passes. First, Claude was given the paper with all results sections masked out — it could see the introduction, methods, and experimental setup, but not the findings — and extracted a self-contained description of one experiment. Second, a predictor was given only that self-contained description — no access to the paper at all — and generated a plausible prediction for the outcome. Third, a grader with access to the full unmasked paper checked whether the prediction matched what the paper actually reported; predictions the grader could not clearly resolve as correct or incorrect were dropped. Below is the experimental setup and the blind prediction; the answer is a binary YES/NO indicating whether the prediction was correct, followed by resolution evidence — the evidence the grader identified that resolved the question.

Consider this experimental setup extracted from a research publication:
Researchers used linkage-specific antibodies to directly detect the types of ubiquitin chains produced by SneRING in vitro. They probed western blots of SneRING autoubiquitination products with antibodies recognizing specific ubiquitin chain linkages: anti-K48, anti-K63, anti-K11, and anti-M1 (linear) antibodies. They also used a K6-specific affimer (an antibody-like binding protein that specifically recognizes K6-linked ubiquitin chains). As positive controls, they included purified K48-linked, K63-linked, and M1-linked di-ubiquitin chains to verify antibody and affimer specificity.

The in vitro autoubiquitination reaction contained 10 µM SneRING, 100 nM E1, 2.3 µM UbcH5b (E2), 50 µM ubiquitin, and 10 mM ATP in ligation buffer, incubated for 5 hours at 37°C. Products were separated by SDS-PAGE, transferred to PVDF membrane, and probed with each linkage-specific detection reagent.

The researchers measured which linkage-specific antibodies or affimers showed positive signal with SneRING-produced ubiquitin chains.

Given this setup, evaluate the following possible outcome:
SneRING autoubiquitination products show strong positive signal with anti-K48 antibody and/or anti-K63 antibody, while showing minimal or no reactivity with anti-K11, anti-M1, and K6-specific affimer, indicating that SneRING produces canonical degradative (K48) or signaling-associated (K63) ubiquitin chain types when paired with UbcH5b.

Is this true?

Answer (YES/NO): NO